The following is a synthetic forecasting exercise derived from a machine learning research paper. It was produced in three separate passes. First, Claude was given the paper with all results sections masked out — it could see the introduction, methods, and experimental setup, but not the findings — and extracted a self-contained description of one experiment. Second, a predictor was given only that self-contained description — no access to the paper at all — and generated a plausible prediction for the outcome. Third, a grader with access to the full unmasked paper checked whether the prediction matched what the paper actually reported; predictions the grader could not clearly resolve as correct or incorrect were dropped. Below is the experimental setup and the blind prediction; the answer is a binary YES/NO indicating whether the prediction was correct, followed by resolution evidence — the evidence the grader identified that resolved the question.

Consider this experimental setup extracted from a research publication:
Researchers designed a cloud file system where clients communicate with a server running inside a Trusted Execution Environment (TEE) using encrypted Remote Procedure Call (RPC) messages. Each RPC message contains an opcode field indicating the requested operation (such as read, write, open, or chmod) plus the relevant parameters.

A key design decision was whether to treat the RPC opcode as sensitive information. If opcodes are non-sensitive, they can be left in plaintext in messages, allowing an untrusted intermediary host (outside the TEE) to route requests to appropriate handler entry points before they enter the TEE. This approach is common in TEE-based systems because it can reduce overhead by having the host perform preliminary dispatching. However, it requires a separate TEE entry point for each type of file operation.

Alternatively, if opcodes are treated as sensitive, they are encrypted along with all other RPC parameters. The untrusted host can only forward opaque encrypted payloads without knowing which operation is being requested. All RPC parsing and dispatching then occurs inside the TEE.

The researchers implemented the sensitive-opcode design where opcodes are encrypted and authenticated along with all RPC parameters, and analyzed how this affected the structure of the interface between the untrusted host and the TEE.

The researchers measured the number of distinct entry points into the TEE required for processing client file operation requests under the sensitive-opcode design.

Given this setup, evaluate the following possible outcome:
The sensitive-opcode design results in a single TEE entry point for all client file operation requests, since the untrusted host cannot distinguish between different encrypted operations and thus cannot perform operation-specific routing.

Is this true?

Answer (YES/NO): NO